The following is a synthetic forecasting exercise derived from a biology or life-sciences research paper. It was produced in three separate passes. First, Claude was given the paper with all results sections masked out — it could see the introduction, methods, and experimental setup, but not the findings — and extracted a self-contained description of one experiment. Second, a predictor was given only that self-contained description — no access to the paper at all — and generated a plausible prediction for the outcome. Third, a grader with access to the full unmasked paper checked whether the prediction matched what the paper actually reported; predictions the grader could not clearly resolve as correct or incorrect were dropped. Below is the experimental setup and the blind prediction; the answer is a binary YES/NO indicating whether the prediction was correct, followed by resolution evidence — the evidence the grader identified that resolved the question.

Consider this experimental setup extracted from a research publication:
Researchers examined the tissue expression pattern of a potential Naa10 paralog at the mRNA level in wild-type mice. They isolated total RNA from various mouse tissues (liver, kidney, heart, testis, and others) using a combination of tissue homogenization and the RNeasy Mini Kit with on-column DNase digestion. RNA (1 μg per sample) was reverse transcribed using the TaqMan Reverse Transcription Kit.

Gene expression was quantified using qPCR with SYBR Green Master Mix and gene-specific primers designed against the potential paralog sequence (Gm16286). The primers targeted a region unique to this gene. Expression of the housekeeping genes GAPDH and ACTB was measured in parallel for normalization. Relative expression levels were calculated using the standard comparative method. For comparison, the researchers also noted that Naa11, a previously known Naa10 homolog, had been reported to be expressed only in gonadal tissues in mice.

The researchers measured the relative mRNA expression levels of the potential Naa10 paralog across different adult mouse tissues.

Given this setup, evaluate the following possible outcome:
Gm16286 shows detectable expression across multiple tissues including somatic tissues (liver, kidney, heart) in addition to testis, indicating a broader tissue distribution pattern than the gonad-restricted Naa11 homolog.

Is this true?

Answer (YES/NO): YES